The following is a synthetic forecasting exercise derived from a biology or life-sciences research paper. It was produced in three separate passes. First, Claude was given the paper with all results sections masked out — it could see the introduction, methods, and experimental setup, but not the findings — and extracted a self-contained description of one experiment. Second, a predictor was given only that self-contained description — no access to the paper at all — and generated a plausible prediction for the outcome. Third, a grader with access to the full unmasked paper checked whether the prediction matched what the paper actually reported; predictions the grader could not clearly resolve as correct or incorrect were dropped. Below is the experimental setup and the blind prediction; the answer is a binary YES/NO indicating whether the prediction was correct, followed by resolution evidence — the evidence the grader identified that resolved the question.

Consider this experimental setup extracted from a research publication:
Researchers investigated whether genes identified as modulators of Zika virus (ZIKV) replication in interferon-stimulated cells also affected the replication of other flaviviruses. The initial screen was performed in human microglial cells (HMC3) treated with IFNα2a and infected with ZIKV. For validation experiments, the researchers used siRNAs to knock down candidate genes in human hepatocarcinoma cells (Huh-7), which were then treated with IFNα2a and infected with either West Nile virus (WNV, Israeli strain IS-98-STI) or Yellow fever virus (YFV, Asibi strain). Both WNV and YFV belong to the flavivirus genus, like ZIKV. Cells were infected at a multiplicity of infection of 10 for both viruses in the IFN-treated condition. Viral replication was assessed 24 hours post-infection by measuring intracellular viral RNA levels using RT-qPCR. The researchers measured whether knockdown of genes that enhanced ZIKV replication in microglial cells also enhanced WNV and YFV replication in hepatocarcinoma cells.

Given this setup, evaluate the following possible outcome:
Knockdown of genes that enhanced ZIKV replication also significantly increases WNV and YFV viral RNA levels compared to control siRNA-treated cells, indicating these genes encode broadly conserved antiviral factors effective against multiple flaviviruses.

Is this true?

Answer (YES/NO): NO